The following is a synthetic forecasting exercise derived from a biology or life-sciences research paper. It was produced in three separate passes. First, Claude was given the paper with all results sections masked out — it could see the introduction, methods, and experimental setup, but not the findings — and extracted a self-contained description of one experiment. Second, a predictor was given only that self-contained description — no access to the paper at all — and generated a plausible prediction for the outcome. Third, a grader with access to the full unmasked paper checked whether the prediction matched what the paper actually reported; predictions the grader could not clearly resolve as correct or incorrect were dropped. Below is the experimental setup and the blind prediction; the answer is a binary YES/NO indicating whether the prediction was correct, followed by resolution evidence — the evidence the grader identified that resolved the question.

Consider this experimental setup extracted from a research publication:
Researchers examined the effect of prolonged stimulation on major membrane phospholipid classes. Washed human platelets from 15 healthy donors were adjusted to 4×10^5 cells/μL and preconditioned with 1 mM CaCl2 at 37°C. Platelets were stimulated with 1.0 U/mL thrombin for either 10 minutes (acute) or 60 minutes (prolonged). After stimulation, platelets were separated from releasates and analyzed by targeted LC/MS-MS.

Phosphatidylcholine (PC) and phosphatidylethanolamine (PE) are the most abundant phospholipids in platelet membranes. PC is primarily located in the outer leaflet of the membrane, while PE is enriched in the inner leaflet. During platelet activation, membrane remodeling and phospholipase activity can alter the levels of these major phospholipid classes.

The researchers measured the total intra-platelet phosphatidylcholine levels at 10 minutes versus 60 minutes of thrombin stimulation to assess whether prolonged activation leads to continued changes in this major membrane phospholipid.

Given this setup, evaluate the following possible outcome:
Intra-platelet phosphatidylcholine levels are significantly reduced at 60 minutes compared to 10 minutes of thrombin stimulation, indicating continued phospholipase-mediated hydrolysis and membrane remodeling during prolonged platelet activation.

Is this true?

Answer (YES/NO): NO